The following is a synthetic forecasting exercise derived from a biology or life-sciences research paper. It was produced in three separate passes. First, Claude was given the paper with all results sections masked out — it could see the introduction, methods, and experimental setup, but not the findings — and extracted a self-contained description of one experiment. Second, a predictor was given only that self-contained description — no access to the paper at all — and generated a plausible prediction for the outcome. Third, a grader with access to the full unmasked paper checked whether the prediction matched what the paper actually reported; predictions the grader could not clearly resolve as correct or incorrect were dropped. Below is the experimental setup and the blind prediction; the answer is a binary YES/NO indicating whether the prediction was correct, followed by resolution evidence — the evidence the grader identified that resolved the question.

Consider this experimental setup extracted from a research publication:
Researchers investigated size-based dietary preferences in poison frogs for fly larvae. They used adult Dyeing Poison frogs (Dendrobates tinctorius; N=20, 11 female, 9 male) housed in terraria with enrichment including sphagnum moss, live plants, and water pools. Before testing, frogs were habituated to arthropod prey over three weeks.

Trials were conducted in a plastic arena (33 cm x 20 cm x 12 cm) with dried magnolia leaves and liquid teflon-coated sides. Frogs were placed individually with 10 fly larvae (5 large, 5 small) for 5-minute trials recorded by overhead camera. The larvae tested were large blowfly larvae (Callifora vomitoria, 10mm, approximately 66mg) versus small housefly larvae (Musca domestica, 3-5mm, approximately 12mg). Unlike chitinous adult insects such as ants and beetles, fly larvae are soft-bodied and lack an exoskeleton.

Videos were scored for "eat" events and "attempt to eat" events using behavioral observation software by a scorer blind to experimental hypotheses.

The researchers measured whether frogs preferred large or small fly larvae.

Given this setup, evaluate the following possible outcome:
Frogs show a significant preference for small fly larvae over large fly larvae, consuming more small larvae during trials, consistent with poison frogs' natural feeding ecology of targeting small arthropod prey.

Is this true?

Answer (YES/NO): NO